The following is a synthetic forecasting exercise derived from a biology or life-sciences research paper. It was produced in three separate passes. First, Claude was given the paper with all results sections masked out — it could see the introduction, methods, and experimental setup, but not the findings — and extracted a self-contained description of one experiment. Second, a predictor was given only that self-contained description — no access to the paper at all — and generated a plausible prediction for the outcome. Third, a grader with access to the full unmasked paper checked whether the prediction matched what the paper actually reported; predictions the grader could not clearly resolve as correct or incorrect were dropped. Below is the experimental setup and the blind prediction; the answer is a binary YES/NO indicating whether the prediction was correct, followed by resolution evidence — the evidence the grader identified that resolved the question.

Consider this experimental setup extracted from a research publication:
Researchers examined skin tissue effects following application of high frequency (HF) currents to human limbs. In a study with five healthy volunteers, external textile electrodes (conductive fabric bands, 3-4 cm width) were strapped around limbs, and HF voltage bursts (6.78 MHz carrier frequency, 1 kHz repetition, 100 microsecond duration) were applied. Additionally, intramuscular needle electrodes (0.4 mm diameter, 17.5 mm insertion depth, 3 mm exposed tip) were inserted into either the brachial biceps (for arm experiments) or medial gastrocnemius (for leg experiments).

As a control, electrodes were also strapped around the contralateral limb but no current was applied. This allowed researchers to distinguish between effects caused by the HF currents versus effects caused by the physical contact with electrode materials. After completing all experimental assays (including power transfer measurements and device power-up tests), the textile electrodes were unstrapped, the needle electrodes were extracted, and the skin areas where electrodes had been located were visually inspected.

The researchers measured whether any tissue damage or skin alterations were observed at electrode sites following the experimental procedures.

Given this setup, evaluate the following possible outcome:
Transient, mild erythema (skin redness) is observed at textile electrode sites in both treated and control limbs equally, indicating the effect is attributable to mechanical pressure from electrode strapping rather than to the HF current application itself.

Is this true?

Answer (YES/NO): NO